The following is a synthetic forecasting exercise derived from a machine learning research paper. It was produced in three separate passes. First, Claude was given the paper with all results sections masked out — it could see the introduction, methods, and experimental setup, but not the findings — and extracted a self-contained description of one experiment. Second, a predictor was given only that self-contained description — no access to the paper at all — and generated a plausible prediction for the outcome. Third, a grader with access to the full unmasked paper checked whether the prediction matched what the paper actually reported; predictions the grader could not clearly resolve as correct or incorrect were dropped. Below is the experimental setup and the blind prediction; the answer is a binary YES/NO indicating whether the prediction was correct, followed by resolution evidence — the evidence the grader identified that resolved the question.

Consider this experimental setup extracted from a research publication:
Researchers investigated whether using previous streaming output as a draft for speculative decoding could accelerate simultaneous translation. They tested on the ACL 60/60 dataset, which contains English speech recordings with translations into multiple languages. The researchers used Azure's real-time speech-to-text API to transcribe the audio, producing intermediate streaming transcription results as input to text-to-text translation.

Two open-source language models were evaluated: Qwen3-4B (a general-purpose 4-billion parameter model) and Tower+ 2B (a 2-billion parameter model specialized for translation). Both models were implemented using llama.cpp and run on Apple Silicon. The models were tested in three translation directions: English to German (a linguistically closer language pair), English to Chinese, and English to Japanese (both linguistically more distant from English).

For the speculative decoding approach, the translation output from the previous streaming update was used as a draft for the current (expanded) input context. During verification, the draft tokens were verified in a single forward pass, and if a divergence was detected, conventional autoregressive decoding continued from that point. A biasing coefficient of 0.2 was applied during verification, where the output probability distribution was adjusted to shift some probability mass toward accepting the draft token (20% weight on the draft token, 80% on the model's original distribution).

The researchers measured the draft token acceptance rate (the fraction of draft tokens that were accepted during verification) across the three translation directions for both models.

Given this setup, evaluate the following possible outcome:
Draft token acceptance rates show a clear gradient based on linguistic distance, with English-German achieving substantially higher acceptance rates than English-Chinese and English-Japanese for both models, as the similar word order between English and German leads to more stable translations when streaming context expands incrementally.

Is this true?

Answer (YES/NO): NO